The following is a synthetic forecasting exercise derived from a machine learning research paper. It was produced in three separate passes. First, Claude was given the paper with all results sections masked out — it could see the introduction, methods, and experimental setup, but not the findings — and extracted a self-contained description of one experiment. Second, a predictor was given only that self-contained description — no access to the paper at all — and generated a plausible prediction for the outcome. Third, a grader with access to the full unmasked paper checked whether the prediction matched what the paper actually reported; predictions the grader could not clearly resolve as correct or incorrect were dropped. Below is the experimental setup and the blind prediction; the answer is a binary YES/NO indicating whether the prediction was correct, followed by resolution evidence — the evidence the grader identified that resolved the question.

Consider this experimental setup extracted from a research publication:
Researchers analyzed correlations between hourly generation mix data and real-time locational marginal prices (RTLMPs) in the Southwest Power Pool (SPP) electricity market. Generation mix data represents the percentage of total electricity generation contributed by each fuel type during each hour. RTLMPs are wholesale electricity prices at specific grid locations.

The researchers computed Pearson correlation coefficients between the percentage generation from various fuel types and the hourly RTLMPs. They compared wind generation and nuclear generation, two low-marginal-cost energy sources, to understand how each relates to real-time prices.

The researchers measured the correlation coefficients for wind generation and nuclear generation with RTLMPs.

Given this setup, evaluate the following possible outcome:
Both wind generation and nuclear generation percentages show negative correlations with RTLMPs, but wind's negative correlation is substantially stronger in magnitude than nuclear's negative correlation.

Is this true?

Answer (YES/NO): YES